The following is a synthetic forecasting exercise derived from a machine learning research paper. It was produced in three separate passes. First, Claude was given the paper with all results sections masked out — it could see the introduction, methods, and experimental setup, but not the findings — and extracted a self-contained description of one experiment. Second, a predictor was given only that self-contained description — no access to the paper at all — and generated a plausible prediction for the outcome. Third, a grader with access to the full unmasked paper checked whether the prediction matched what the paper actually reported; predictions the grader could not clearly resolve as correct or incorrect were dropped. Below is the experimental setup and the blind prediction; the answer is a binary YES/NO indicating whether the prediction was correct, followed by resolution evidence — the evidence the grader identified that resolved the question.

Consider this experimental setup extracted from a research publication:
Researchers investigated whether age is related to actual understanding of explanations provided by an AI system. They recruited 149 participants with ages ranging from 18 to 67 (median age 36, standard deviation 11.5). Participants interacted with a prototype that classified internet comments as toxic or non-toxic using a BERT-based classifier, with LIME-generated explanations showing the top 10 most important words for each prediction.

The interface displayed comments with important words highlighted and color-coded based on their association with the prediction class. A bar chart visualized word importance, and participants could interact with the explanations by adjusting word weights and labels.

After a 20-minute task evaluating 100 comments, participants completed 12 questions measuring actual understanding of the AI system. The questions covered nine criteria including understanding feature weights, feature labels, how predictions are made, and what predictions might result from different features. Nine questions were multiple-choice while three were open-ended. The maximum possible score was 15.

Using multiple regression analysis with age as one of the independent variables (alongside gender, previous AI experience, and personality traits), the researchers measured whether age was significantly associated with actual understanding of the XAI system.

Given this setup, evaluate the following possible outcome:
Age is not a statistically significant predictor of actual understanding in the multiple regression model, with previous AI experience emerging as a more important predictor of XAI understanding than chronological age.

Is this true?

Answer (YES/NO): NO